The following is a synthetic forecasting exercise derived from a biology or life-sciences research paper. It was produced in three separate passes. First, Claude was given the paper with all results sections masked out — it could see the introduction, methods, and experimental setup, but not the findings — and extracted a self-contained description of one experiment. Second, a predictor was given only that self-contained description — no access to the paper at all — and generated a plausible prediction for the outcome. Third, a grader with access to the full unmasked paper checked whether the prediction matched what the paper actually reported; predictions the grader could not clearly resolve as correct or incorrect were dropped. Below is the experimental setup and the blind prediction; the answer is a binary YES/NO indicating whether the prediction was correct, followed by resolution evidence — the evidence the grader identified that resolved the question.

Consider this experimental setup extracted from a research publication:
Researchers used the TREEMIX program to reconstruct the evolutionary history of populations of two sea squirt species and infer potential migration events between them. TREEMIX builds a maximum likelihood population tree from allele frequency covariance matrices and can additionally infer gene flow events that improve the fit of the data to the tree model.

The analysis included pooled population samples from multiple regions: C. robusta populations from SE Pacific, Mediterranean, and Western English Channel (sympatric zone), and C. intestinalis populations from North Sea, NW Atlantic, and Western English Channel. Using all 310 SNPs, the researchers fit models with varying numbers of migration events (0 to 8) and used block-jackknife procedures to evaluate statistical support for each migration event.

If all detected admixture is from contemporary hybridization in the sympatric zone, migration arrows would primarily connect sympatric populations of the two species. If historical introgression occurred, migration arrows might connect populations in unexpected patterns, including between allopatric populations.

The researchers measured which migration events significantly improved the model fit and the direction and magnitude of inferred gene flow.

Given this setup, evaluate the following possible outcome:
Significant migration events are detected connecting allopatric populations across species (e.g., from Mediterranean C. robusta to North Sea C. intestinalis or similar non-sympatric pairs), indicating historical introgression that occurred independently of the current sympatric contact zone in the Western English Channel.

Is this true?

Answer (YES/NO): YES